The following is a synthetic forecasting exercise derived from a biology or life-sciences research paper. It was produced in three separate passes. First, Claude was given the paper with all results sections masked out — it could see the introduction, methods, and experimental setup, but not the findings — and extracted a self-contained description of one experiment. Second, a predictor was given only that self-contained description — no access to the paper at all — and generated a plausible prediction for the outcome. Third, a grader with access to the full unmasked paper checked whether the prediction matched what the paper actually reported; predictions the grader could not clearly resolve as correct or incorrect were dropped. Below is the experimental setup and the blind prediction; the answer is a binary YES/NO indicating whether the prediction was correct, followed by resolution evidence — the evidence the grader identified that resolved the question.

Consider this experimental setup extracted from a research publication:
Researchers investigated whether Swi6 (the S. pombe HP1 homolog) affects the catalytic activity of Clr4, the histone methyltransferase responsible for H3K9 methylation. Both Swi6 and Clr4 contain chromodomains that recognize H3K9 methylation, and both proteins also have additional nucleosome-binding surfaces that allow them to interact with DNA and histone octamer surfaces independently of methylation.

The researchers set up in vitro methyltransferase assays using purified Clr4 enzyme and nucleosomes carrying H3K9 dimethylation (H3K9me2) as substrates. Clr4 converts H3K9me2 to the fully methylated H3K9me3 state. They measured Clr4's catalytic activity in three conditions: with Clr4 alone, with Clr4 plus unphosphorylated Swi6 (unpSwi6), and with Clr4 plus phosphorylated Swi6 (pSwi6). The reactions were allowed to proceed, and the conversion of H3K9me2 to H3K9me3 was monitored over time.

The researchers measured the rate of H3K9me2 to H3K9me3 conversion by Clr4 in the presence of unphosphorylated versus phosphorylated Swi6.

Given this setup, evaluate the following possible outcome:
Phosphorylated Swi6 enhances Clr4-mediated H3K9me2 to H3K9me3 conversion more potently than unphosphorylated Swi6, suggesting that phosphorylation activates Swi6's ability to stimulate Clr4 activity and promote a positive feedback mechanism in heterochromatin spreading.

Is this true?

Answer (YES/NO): NO